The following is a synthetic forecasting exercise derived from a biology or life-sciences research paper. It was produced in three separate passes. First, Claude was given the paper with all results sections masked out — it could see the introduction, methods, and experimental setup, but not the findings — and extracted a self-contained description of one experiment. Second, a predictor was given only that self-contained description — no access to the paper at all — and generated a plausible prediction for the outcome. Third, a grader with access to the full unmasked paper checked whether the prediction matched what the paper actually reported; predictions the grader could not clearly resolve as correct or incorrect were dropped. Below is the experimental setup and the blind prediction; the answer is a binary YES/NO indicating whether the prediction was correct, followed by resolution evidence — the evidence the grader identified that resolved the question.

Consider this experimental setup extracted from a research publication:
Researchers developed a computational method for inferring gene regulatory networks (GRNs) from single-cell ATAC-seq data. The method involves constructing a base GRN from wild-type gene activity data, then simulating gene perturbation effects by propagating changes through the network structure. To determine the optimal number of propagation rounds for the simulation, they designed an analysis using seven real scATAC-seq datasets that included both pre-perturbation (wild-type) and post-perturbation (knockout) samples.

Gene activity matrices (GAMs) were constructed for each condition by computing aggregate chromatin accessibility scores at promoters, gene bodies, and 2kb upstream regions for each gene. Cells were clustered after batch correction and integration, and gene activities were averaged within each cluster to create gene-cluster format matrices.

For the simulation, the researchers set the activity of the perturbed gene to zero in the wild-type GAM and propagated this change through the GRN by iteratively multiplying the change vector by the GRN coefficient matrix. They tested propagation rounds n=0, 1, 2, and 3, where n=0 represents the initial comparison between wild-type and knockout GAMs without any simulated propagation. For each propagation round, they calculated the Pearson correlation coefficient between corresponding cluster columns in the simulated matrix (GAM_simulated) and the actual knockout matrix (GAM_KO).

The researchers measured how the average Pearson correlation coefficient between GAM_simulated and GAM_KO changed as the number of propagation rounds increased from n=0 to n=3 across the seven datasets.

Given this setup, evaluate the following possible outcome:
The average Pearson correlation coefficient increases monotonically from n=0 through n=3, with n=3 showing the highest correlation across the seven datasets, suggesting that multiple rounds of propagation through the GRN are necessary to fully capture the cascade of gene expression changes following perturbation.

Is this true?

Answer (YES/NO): NO